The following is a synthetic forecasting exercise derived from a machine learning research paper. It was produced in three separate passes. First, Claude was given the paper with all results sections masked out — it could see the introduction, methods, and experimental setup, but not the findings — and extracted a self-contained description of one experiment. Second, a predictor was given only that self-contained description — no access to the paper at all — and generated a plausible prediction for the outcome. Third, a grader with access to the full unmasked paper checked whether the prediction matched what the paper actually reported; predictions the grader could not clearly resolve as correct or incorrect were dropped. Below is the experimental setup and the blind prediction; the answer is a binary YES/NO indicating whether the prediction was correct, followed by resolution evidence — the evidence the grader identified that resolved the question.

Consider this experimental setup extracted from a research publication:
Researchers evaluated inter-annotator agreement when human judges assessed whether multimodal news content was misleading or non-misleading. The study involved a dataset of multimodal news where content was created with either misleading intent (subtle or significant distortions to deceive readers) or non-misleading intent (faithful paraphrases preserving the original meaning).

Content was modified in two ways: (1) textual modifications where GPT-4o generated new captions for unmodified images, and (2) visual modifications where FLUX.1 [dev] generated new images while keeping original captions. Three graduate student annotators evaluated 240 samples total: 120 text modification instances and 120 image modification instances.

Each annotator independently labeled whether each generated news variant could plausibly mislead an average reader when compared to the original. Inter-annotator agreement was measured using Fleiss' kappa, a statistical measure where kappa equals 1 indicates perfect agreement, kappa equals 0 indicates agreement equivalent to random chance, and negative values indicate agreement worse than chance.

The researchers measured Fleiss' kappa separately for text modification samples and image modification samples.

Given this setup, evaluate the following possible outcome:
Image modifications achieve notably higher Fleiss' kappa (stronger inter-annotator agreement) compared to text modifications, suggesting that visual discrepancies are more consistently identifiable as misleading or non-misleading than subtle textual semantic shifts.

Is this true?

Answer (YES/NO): NO